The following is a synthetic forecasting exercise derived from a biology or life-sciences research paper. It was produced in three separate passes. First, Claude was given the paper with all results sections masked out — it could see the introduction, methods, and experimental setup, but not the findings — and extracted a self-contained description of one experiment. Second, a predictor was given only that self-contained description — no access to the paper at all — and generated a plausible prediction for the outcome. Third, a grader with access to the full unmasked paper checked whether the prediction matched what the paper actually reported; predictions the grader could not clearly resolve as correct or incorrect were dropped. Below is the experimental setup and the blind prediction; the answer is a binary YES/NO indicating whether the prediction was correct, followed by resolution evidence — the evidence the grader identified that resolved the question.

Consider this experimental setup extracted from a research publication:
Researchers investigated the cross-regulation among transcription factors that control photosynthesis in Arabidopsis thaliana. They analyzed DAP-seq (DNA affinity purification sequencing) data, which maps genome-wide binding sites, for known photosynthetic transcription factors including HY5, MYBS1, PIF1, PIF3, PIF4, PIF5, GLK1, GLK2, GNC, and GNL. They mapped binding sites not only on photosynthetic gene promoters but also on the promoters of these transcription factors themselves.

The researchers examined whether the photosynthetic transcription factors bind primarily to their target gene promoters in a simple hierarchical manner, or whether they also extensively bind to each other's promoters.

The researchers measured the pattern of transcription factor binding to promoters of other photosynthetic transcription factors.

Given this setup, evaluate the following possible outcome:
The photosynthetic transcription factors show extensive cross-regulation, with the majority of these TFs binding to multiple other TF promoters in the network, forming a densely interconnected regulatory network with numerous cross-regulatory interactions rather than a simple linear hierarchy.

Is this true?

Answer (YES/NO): YES